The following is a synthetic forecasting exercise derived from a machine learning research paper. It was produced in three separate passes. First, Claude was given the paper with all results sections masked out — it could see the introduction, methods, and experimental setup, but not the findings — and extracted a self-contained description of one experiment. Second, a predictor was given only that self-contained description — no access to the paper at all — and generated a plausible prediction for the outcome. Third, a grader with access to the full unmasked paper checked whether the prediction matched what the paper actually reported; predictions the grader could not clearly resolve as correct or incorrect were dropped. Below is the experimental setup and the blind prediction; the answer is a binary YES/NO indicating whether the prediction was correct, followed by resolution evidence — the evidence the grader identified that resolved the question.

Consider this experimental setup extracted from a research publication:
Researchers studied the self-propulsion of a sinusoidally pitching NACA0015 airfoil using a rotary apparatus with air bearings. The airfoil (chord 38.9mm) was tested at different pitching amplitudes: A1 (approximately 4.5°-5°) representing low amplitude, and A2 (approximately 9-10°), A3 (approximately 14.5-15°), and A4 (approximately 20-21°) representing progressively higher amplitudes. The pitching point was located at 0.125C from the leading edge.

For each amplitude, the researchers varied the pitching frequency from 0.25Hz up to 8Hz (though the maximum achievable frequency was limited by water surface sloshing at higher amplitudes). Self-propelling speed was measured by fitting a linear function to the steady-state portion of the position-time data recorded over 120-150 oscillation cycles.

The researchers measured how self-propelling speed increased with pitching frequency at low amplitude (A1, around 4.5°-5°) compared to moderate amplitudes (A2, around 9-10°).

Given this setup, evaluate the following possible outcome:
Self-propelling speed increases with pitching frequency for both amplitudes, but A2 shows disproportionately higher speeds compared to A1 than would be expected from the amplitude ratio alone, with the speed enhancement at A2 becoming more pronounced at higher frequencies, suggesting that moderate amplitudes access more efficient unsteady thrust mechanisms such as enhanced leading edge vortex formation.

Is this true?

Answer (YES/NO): NO